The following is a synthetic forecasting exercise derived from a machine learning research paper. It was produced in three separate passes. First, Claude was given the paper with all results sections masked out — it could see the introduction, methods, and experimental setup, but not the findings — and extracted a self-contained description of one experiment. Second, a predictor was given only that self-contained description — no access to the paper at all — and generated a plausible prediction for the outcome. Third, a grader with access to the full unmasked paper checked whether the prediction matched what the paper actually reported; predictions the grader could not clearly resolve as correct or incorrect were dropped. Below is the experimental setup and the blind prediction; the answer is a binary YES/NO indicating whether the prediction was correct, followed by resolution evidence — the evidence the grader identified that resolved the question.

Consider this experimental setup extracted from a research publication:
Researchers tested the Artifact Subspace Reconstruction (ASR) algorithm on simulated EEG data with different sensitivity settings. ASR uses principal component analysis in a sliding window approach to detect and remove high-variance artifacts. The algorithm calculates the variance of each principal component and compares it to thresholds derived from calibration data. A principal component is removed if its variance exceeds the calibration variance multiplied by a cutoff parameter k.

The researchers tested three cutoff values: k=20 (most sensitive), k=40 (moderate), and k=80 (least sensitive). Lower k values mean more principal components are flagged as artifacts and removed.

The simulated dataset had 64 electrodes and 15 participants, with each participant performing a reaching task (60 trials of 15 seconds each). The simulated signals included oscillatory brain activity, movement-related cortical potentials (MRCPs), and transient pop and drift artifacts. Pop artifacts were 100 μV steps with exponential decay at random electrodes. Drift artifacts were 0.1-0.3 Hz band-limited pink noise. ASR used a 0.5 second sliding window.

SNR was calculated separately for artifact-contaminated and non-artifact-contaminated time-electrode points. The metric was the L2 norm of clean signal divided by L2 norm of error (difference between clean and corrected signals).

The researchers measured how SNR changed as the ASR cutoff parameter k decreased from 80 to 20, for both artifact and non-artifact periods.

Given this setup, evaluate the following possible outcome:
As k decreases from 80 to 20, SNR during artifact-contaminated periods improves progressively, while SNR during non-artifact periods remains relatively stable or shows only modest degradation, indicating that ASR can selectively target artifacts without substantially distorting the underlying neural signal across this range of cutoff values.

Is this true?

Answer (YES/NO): NO